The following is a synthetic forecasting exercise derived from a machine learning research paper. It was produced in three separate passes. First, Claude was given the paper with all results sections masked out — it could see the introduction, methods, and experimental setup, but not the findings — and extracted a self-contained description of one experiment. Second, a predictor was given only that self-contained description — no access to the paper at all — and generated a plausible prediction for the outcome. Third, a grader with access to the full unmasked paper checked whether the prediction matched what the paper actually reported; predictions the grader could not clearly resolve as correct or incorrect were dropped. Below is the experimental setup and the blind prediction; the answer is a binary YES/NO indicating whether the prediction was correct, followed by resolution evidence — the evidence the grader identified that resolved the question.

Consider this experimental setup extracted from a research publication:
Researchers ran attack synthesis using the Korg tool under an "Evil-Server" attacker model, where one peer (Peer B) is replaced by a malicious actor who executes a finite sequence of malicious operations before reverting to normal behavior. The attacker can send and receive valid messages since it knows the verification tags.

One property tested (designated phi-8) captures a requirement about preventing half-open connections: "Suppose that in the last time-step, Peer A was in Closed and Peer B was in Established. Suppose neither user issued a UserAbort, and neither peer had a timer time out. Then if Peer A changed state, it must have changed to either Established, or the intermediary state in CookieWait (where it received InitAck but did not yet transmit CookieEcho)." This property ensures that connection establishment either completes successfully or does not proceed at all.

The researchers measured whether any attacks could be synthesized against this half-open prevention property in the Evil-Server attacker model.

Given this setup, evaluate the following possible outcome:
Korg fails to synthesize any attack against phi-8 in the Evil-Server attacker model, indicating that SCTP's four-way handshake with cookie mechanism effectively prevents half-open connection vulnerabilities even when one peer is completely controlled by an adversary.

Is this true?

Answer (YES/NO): NO